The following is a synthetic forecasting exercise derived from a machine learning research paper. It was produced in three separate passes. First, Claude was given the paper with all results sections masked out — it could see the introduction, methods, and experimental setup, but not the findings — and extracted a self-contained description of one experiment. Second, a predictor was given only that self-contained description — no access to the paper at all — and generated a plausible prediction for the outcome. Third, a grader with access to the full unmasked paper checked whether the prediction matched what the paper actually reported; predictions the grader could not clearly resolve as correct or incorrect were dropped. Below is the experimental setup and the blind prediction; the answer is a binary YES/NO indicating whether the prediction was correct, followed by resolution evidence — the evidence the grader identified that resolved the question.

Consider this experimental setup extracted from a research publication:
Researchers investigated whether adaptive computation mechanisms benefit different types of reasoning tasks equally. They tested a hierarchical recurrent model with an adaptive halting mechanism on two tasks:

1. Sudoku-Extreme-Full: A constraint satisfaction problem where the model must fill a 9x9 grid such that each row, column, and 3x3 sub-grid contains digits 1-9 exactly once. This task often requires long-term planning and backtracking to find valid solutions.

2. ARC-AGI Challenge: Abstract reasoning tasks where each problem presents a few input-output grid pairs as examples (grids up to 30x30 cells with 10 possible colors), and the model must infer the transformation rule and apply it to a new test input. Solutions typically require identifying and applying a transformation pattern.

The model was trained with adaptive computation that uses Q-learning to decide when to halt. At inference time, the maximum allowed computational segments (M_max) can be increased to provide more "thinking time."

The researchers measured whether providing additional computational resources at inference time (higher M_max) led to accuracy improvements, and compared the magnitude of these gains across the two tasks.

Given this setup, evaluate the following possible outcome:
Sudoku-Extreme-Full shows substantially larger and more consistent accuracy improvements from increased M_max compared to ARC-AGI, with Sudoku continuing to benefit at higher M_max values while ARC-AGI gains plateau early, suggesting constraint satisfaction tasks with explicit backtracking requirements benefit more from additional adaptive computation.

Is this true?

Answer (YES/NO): YES